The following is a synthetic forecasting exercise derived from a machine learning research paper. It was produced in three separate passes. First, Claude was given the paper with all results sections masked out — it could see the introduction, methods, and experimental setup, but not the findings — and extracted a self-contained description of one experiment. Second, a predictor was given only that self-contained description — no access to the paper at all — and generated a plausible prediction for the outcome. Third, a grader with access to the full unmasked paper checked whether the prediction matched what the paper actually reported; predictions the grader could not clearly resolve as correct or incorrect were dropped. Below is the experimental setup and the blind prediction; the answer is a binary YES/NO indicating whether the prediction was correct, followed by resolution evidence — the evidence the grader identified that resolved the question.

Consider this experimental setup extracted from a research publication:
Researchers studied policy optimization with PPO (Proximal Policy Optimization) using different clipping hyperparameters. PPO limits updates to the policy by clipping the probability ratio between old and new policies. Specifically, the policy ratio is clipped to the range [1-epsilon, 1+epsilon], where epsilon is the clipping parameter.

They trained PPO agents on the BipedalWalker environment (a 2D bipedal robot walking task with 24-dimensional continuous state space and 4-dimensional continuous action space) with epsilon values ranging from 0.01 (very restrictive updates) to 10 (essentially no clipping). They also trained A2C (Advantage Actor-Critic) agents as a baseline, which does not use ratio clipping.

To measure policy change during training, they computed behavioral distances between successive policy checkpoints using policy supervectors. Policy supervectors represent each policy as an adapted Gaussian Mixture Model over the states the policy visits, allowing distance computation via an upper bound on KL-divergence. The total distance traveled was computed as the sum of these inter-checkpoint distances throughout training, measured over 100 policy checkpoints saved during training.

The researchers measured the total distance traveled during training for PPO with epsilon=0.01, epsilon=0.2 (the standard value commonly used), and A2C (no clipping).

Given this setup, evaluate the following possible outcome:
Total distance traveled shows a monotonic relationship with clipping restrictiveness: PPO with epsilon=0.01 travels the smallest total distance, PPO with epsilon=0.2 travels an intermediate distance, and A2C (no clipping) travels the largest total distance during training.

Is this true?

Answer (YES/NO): NO